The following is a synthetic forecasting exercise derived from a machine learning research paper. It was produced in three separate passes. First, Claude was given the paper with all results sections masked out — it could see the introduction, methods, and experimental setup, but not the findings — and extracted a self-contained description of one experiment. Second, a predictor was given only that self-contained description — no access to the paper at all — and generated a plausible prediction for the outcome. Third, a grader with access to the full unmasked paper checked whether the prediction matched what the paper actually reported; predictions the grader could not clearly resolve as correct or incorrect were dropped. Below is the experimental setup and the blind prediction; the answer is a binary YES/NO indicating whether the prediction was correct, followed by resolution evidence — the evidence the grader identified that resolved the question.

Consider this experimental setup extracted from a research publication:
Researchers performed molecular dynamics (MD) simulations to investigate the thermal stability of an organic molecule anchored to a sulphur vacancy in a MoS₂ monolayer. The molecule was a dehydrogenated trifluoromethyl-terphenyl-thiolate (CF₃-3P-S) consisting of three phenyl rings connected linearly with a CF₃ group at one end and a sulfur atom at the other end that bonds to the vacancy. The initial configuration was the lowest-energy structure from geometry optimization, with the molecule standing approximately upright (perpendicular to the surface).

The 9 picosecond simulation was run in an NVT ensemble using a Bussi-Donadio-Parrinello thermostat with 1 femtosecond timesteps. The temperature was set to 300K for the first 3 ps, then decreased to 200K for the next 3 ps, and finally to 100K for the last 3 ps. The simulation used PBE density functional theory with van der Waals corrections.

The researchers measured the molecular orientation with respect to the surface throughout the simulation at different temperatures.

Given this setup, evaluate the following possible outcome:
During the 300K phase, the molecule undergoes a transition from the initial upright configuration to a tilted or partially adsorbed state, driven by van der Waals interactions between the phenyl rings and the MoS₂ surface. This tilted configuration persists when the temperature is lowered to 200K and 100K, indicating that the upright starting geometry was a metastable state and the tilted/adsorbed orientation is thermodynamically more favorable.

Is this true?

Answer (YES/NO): NO